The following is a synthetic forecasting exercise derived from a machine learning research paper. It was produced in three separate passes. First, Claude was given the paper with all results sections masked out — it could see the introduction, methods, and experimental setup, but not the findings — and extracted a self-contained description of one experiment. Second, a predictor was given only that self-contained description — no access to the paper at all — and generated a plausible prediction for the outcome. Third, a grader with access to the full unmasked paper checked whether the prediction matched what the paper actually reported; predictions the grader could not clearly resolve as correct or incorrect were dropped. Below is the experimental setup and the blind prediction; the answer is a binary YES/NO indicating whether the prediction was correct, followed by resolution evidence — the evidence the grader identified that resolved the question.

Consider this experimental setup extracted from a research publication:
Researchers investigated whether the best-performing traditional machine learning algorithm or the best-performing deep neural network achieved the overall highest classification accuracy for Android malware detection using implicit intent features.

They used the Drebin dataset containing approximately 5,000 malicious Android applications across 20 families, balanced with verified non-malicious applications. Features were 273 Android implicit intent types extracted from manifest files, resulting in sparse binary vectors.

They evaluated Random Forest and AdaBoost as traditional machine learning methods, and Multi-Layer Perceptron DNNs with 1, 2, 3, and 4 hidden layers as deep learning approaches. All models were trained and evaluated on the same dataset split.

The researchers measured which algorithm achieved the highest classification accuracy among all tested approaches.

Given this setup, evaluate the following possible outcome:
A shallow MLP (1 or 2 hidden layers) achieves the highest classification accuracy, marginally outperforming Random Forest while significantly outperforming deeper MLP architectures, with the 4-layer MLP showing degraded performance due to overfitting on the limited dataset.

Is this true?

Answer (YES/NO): NO